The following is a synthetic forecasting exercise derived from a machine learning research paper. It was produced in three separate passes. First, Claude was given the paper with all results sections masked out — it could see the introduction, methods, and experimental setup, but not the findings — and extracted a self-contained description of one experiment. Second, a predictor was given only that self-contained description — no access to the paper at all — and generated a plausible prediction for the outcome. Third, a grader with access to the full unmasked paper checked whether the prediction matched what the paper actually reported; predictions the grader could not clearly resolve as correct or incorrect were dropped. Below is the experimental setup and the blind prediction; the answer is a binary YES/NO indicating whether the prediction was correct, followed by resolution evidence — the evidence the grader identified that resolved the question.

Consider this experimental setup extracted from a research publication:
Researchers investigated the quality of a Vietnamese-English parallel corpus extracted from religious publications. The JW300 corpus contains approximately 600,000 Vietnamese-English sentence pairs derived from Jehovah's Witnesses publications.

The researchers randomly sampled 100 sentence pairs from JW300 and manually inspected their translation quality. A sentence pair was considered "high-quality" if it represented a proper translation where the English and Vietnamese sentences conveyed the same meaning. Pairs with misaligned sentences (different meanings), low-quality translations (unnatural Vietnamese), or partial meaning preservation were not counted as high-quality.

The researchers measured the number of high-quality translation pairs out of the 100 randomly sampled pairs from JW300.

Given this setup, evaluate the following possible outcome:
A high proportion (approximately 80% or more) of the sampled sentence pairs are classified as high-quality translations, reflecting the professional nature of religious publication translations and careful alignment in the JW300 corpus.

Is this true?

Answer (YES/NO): NO